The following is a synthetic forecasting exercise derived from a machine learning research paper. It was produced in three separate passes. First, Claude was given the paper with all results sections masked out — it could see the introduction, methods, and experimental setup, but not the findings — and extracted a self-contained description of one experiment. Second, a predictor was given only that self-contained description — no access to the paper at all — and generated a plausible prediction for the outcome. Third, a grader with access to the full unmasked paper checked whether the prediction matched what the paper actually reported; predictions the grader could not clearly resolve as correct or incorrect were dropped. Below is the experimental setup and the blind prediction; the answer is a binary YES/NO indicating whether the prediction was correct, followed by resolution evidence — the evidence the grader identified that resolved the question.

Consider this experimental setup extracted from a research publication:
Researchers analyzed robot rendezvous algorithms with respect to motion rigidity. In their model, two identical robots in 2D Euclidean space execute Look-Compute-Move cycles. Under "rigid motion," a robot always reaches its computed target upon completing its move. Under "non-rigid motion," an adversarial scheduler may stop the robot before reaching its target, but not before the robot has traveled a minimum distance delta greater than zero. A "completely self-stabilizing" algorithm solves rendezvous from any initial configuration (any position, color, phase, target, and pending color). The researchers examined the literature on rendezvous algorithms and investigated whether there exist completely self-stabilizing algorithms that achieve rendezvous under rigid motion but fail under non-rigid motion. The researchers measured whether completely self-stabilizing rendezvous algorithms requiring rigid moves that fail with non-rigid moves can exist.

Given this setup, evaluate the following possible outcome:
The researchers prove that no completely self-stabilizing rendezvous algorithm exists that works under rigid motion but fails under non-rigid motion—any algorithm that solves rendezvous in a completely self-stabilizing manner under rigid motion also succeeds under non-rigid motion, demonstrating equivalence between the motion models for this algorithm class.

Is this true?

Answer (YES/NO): YES